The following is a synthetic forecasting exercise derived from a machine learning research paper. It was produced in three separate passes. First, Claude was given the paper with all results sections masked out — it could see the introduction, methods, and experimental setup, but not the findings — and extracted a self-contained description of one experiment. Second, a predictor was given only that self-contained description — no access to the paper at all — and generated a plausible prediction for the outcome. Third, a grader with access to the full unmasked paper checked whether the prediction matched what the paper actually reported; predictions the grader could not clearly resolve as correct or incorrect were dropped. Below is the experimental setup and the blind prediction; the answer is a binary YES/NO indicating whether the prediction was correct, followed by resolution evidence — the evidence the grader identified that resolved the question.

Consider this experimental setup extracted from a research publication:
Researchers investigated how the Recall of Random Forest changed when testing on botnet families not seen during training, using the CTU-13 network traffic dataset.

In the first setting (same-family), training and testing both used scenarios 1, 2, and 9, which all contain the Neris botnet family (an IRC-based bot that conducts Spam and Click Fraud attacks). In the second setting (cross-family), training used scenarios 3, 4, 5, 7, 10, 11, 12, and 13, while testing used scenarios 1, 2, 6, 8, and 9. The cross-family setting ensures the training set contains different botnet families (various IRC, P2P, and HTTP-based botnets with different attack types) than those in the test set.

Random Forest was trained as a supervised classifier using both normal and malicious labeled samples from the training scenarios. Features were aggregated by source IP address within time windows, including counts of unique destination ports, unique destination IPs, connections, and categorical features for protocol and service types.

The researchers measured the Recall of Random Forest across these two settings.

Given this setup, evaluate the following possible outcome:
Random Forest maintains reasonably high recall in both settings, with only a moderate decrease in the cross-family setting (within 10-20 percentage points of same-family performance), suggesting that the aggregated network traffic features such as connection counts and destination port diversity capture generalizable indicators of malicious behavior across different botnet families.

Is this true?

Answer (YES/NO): NO